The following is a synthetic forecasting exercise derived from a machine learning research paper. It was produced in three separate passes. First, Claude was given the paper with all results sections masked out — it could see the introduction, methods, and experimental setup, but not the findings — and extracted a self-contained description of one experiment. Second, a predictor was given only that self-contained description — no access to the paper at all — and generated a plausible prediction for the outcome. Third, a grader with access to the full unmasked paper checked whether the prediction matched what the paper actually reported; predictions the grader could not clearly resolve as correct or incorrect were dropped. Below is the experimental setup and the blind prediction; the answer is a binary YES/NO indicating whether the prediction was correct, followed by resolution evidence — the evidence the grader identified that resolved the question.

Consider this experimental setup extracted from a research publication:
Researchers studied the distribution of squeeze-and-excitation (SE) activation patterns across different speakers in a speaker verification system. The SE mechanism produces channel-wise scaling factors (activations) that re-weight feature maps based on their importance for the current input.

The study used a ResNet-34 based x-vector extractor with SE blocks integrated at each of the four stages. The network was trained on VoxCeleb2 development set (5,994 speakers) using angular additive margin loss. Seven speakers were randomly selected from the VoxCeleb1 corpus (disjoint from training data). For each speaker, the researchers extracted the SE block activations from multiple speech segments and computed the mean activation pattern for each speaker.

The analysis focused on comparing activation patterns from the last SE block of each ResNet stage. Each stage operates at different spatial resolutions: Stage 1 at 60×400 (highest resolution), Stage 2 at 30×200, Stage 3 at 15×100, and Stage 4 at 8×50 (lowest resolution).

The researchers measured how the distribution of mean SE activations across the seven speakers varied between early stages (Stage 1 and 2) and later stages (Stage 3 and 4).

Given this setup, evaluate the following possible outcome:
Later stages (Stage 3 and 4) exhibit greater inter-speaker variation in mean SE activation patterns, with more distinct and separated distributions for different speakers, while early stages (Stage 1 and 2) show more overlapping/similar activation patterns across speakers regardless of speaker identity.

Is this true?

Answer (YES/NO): YES